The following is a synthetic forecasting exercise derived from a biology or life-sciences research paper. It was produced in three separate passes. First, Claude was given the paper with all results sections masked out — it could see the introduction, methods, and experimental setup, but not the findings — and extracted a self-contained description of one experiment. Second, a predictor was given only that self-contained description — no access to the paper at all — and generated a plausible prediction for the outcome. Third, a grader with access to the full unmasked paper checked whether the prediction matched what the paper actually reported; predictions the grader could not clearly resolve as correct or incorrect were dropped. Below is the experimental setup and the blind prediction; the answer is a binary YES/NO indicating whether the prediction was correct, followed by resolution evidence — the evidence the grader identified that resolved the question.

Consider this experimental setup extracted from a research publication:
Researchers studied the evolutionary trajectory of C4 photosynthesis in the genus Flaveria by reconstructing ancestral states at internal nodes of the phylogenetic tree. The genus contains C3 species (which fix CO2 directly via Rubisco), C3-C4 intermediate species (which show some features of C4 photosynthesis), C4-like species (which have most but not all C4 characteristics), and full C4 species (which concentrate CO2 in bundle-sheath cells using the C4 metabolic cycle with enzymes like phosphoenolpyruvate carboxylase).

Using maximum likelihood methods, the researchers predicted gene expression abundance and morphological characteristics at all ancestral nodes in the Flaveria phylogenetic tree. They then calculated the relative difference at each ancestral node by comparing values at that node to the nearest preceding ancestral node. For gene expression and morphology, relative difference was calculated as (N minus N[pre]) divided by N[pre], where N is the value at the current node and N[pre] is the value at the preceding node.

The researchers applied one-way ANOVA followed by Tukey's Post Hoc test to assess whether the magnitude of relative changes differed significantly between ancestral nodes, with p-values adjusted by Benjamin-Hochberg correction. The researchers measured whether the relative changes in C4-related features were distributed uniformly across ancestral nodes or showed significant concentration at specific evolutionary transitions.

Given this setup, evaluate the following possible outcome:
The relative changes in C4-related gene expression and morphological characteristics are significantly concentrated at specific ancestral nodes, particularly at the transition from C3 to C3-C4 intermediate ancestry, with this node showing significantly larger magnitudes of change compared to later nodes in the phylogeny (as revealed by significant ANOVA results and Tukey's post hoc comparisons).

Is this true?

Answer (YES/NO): NO